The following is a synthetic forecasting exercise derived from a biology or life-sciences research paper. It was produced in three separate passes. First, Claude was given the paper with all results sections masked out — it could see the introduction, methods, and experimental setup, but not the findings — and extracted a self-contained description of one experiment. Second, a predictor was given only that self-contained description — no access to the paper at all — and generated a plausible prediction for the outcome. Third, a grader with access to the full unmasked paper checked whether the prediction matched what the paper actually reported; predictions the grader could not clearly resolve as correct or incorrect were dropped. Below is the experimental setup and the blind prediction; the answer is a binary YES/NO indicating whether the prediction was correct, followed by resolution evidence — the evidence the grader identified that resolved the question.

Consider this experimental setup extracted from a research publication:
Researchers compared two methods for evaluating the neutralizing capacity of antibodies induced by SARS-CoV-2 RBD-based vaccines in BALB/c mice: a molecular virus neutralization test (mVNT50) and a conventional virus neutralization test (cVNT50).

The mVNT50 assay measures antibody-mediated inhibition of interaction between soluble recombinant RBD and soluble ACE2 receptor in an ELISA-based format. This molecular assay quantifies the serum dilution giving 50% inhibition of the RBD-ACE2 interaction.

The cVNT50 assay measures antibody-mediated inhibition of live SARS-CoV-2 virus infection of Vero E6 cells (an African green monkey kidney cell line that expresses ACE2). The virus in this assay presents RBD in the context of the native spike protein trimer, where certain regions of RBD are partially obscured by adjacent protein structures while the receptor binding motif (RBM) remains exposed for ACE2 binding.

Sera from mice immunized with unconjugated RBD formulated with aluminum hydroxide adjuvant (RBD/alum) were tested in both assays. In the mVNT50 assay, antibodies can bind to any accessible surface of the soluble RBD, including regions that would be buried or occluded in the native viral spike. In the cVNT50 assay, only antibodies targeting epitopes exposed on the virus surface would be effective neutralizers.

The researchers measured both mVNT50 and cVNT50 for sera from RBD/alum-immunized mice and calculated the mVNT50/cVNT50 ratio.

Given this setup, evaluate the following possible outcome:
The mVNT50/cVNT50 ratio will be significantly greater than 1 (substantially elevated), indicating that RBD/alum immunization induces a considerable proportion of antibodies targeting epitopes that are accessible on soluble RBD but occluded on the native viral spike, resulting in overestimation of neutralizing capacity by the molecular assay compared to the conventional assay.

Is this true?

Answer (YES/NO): NO